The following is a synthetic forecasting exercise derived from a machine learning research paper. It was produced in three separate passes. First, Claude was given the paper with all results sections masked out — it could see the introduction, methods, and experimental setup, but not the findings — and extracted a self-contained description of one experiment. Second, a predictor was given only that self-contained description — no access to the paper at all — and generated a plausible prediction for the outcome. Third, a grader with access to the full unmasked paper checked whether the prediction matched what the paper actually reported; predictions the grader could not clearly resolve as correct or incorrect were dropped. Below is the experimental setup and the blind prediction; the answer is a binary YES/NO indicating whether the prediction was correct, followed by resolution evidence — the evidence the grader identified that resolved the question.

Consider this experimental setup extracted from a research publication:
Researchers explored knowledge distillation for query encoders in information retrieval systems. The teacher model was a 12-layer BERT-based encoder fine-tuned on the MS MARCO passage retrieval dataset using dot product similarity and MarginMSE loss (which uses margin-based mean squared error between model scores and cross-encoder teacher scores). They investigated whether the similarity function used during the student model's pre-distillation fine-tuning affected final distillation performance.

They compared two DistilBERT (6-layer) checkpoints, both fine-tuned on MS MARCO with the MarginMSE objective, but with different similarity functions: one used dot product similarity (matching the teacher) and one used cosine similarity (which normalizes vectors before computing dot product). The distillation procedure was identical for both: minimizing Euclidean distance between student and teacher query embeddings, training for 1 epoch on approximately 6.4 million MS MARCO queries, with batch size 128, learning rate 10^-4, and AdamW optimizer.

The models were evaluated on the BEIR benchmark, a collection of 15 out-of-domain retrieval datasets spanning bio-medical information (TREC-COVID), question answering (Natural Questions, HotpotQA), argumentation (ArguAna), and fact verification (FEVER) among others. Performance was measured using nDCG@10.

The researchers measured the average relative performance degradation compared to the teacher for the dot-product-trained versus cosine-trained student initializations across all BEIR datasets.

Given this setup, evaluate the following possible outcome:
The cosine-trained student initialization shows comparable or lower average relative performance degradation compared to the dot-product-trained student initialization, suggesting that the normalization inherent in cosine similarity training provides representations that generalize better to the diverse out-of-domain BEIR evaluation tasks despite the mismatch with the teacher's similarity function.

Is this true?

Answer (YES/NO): NO